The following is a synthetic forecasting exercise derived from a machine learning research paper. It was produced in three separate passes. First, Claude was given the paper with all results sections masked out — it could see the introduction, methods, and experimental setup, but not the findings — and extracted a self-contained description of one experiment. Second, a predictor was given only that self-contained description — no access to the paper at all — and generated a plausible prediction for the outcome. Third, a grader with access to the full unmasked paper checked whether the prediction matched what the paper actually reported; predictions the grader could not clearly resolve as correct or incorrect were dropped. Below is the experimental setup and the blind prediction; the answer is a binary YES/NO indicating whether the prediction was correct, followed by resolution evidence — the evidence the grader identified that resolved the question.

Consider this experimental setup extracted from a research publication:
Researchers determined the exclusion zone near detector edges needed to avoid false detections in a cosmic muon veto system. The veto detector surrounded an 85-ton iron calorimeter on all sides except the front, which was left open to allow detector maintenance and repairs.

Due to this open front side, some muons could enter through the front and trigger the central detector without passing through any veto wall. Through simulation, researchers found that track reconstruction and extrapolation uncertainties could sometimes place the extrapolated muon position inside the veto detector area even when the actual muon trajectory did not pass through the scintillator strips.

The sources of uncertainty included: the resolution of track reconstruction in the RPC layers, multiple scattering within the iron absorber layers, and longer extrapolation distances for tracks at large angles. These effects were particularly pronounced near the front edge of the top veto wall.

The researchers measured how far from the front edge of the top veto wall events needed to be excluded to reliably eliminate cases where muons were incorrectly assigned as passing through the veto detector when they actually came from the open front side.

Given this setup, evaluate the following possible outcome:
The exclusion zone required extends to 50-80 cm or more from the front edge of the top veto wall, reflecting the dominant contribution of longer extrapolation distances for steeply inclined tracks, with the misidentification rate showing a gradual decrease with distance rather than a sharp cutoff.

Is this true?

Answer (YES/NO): NO